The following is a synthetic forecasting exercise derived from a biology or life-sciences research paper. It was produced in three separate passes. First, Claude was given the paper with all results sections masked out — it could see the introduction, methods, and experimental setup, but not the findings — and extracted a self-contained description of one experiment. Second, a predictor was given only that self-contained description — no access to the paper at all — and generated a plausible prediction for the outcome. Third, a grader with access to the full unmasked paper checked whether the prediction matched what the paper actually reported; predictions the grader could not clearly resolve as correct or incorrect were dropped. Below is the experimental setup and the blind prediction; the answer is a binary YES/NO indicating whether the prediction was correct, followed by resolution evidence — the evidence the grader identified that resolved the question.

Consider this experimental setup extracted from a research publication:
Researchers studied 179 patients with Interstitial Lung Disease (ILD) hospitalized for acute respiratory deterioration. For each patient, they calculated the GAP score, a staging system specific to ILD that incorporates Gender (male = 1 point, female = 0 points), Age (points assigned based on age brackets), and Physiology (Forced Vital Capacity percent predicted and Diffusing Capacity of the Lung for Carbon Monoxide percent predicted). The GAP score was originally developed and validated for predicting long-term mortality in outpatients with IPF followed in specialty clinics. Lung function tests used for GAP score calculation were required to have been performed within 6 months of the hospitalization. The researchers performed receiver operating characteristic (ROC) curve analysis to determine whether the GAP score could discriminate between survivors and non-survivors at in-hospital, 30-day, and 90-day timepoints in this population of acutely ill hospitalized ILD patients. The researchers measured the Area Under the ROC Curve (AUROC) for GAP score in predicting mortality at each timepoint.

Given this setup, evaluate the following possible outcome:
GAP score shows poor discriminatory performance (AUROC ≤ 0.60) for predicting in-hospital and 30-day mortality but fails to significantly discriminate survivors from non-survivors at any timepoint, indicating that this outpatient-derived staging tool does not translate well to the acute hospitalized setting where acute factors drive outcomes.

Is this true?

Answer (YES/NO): NO